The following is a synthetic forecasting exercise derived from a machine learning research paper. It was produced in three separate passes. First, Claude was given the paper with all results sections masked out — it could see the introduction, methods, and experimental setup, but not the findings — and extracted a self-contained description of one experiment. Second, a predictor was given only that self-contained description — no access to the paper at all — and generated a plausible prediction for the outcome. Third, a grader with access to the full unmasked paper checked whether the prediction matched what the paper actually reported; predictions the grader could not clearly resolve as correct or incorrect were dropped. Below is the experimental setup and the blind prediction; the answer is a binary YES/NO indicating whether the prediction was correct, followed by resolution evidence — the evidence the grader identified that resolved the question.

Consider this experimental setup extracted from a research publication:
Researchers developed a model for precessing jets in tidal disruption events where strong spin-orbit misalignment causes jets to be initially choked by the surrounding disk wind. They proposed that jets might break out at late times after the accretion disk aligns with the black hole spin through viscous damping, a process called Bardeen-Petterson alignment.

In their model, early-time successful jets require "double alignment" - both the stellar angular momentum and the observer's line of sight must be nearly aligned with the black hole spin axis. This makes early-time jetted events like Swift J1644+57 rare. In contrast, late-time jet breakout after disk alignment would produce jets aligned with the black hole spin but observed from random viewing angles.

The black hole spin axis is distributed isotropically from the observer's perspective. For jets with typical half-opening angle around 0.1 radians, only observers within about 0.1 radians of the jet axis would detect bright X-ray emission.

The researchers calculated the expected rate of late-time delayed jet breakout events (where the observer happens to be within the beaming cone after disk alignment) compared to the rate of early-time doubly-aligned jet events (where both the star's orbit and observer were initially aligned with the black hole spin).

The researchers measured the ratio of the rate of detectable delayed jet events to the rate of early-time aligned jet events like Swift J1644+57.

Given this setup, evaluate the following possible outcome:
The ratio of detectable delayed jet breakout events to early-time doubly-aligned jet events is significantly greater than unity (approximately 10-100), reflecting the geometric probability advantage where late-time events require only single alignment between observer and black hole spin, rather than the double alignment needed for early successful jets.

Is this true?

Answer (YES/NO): YES